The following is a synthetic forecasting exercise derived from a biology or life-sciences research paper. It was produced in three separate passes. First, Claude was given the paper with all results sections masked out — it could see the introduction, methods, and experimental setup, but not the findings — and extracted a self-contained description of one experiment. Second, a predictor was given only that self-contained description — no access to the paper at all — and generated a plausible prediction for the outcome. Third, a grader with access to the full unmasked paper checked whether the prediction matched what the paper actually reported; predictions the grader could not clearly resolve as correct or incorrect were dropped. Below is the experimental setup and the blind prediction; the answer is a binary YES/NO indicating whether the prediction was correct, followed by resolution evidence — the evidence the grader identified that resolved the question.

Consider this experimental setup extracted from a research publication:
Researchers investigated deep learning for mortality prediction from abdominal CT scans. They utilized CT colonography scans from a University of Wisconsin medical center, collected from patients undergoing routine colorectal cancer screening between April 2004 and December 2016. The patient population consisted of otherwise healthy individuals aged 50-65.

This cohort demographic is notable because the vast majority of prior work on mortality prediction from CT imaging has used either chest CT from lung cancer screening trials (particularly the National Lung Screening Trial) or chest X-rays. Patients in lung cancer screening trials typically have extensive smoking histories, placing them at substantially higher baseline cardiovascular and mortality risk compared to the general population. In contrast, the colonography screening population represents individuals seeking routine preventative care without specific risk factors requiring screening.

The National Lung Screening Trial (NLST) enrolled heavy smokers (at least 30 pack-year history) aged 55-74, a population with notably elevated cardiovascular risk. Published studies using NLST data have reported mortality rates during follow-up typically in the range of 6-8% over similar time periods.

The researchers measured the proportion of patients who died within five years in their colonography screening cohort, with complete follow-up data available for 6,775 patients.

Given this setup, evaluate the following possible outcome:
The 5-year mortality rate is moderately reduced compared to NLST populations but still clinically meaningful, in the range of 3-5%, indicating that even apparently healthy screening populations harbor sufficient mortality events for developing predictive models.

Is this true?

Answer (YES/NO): YES